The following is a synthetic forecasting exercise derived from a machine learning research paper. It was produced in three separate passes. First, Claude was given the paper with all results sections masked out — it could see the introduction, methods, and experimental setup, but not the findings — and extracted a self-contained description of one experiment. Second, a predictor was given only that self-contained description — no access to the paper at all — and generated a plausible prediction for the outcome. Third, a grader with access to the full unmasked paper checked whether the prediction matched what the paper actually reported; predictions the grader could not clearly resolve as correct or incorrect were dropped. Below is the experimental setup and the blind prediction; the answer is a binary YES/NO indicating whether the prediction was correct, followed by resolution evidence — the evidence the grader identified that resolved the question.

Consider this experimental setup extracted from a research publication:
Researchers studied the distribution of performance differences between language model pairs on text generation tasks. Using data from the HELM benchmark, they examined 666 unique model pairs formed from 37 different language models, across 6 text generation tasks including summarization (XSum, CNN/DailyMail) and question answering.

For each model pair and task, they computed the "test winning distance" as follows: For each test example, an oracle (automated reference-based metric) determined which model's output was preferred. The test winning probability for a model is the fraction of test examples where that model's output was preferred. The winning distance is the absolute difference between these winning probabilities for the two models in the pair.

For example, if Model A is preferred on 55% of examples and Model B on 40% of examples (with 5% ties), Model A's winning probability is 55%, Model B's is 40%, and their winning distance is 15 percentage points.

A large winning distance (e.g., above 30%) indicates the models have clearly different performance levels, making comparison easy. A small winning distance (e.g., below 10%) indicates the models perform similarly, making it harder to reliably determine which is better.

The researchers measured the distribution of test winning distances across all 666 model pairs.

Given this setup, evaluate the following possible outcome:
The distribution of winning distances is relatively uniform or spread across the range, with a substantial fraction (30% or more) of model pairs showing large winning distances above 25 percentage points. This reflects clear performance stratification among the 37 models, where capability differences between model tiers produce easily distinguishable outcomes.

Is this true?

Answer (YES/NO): NO